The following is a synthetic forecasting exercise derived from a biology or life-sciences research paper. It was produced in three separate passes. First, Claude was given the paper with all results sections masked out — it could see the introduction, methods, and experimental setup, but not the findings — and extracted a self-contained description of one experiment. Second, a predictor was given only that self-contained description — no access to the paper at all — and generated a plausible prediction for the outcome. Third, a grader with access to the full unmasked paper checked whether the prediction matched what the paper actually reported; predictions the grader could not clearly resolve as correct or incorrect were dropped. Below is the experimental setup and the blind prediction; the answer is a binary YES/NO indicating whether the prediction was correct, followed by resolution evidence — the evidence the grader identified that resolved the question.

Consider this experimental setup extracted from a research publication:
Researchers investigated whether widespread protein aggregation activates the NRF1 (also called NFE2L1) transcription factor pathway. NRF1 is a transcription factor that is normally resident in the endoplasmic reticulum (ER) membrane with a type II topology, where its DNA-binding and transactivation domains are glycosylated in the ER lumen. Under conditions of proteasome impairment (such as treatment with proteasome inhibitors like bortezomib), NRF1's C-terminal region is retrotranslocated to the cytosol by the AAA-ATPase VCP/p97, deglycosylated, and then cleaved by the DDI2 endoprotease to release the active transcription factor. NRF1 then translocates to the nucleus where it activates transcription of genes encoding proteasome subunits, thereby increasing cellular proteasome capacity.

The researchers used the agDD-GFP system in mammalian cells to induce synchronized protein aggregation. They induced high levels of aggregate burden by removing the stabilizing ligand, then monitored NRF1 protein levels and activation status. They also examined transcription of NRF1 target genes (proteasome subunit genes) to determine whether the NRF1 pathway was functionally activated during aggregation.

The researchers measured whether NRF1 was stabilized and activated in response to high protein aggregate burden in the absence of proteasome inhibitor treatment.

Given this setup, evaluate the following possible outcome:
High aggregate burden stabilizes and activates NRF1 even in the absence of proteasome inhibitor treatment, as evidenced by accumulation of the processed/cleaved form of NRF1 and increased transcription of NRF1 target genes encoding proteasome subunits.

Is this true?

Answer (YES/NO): YES